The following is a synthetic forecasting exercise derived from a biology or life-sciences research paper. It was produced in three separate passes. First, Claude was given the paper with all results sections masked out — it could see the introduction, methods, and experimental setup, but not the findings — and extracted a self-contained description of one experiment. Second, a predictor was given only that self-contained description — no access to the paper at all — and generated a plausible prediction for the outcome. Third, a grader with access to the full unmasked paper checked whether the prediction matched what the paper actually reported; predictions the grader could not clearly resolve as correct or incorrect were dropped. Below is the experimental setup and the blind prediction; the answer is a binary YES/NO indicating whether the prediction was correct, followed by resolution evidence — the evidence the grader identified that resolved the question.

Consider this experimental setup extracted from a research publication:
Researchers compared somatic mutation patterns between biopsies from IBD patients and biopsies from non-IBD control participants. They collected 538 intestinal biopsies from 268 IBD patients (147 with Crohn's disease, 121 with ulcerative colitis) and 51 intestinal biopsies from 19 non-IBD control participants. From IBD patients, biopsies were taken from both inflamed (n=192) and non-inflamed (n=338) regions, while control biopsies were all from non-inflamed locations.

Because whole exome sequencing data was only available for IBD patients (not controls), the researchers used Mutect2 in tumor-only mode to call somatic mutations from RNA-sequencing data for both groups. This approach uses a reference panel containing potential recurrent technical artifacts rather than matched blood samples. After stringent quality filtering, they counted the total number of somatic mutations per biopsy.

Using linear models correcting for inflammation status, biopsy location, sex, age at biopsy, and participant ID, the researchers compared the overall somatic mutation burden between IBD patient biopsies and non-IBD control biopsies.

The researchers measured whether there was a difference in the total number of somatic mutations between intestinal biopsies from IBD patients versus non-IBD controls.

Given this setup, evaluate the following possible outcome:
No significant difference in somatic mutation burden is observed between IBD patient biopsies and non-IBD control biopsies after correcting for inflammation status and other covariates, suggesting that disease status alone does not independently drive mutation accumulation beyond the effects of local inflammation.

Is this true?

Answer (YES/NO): NO